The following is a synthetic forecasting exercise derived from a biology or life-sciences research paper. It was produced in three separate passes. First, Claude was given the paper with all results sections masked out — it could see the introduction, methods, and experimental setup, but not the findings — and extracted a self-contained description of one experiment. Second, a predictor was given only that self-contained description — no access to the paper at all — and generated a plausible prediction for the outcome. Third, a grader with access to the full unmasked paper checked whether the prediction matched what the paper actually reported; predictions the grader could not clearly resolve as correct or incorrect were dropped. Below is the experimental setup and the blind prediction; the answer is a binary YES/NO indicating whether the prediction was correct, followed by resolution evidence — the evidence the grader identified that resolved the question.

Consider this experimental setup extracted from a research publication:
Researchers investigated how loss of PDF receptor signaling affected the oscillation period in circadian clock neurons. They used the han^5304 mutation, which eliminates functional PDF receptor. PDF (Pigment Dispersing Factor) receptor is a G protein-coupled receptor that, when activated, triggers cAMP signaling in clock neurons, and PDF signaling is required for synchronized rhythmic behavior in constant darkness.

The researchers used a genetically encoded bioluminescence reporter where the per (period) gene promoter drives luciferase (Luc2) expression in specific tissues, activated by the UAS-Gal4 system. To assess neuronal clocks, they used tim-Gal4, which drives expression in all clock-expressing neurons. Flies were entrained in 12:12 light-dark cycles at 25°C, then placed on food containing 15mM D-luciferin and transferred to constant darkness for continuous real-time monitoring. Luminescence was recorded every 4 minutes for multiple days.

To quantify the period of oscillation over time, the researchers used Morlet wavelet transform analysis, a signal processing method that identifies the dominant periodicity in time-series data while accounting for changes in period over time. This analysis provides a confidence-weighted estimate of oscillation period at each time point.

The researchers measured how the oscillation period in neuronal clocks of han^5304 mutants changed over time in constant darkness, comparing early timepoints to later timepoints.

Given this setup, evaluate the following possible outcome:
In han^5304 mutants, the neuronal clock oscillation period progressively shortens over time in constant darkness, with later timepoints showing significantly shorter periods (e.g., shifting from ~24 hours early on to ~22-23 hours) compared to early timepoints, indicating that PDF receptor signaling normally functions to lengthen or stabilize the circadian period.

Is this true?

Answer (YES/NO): NO